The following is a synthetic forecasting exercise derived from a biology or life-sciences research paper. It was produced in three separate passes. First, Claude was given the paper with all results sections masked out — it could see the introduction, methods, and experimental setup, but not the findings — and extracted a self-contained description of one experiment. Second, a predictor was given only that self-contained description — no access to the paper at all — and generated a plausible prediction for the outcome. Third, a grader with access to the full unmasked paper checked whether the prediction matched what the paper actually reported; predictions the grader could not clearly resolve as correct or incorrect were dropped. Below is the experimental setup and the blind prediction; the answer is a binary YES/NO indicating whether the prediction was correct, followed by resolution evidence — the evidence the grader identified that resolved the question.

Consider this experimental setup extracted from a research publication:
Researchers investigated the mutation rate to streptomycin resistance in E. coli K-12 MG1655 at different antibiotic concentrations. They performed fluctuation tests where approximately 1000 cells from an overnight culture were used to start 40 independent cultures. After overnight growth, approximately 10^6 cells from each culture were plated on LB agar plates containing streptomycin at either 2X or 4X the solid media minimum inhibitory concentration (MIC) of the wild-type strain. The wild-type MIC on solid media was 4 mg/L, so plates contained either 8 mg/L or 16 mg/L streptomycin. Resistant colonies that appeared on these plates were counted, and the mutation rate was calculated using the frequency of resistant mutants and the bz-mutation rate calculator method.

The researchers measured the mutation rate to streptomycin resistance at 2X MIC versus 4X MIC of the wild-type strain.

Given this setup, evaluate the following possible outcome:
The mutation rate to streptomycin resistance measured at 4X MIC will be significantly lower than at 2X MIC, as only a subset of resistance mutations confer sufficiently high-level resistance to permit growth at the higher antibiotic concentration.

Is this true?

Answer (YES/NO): NO